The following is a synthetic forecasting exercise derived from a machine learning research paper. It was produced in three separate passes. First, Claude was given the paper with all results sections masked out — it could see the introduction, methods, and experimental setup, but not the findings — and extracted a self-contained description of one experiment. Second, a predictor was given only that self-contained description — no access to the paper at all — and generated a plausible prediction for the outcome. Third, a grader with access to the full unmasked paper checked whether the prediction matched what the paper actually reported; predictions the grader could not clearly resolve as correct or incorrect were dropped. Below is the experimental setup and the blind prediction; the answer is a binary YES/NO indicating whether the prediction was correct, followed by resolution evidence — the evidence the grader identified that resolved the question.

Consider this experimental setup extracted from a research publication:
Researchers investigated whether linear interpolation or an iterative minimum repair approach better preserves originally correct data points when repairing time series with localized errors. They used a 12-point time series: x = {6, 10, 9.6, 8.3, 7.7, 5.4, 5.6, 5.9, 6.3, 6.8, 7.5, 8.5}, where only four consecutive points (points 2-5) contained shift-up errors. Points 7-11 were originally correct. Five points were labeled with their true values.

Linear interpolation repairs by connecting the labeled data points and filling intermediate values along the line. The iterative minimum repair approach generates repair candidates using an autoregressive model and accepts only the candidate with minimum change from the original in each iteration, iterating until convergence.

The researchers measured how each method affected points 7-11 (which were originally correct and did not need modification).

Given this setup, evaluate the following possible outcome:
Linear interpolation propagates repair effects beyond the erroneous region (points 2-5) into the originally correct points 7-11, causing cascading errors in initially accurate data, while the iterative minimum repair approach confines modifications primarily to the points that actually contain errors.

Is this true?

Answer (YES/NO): YES